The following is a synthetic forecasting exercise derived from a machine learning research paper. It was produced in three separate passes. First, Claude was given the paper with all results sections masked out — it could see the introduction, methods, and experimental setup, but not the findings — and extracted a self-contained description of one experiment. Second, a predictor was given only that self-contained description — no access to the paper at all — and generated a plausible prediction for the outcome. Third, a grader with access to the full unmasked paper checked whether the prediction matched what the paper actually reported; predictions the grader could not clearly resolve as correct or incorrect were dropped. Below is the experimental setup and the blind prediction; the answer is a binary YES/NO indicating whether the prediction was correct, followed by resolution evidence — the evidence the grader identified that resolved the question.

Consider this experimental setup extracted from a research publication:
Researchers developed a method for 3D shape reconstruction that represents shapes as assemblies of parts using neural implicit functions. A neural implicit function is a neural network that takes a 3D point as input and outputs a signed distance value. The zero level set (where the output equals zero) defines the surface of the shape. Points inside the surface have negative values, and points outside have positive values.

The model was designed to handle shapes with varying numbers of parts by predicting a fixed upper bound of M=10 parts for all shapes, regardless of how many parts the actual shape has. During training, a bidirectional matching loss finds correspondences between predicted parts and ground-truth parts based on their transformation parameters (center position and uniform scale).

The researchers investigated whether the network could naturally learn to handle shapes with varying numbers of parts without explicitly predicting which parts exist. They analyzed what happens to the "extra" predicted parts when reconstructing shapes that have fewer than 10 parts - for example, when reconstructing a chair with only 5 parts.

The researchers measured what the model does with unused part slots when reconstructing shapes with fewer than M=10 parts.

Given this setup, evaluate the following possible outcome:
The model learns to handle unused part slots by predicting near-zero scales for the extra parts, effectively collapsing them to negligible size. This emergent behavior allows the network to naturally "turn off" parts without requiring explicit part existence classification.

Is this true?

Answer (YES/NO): NO